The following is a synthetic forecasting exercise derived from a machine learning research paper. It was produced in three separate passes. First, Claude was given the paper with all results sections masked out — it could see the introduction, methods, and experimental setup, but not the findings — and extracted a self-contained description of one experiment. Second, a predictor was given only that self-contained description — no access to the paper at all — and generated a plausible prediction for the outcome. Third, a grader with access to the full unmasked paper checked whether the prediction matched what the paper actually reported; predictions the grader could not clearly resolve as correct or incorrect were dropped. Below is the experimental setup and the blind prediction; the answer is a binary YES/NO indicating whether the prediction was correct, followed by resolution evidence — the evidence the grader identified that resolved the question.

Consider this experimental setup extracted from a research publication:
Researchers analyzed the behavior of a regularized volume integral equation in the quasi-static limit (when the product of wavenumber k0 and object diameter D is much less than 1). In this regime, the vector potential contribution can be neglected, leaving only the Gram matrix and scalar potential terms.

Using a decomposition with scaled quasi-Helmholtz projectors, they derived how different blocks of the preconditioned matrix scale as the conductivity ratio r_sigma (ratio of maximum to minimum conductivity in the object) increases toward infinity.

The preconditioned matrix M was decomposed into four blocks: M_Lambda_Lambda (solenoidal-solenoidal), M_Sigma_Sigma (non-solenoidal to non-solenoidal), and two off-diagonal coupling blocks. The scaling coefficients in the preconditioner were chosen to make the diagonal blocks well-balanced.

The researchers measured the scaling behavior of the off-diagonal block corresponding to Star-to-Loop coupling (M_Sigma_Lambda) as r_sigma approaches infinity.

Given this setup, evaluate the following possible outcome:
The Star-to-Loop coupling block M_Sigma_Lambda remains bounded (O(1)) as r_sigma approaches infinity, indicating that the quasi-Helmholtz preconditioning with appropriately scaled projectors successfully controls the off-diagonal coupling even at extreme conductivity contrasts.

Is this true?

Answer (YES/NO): NO